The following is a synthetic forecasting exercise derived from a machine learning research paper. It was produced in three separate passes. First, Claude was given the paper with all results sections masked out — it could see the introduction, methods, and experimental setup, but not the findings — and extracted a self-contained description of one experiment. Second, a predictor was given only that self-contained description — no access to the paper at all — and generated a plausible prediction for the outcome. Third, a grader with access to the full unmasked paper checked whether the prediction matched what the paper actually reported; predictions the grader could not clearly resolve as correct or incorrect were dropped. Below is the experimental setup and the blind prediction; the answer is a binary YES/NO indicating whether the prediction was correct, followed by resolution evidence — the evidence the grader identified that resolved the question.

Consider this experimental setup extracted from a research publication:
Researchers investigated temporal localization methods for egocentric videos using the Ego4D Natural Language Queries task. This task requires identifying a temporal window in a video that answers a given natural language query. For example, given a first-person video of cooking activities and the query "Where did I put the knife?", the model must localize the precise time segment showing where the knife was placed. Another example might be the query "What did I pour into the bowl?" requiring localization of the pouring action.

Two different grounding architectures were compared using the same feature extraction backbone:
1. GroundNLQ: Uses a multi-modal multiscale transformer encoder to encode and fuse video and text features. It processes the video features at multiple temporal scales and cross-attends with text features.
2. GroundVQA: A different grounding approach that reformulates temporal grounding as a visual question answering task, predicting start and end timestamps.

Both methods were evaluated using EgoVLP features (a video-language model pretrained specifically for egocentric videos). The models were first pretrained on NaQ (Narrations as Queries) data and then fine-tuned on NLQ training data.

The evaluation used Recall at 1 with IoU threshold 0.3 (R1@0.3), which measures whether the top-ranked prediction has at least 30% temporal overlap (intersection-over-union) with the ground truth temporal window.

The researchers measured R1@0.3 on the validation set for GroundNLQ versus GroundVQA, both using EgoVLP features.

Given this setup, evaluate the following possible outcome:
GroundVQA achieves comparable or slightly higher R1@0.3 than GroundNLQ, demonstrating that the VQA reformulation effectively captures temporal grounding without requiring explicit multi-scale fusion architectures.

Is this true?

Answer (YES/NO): YES